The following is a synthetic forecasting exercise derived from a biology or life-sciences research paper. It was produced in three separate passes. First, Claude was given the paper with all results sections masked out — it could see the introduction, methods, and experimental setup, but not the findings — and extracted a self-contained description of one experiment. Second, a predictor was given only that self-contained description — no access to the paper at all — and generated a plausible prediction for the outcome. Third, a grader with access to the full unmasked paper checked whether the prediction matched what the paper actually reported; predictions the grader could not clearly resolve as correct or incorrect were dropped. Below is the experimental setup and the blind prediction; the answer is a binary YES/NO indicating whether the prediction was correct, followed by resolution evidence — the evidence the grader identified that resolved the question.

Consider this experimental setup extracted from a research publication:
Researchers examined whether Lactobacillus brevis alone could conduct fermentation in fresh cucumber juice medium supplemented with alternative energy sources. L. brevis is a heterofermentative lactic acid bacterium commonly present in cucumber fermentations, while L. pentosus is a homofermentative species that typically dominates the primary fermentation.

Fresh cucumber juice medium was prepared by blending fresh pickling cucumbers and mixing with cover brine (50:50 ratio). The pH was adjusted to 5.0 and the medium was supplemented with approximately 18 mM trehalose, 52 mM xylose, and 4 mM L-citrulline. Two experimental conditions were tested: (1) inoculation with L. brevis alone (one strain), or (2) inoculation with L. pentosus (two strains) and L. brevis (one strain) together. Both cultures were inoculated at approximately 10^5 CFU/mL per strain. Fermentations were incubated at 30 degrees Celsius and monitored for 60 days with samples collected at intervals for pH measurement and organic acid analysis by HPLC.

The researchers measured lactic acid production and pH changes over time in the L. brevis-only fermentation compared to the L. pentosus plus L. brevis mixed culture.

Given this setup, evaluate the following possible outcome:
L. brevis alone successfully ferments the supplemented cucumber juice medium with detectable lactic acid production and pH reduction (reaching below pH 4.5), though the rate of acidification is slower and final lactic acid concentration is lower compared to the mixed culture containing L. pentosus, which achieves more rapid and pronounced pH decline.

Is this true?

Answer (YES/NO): YES